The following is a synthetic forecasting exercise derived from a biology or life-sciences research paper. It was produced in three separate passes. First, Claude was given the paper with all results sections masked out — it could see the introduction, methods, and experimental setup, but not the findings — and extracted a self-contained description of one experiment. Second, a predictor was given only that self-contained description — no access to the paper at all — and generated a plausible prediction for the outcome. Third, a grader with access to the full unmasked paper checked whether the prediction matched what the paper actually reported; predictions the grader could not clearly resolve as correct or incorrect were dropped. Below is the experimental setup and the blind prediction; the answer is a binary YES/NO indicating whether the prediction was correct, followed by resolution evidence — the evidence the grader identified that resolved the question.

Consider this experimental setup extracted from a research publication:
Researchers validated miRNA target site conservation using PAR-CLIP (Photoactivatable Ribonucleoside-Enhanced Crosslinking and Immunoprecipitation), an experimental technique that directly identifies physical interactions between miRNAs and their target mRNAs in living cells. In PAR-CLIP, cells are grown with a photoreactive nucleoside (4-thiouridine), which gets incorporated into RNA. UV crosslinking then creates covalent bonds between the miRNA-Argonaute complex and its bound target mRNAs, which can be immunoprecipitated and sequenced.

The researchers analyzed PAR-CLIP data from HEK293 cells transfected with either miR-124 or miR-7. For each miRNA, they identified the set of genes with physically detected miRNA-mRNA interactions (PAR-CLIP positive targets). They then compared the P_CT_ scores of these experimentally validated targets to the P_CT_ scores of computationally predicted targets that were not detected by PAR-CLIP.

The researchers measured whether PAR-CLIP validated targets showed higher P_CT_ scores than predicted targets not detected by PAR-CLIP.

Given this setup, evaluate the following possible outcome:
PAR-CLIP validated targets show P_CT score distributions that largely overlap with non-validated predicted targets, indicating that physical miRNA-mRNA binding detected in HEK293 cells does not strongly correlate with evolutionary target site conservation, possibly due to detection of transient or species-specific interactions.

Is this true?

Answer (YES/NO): NO